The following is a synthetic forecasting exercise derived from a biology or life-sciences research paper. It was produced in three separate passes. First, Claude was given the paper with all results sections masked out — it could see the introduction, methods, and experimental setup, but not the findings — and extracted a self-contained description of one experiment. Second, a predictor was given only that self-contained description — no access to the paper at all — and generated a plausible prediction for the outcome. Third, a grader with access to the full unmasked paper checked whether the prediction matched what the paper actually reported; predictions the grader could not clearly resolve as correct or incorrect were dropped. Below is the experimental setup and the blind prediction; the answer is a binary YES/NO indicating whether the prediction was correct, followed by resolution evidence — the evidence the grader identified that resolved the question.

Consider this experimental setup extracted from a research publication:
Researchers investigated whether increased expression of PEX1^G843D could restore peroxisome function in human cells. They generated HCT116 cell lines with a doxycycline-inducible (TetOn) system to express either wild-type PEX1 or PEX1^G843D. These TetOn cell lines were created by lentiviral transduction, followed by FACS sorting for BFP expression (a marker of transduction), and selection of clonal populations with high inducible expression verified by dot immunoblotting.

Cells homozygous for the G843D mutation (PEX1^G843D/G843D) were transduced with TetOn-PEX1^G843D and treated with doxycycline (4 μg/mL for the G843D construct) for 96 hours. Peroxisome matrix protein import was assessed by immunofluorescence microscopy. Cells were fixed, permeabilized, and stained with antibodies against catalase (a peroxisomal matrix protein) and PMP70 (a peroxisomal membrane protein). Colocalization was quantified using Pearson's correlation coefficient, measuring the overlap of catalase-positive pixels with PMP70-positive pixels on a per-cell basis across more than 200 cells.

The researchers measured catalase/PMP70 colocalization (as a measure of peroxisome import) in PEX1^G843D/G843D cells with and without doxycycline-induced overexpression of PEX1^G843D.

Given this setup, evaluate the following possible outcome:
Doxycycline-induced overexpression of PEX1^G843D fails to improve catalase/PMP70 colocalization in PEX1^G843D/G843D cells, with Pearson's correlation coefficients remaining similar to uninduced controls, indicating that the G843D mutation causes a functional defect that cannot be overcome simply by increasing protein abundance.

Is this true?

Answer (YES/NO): NO